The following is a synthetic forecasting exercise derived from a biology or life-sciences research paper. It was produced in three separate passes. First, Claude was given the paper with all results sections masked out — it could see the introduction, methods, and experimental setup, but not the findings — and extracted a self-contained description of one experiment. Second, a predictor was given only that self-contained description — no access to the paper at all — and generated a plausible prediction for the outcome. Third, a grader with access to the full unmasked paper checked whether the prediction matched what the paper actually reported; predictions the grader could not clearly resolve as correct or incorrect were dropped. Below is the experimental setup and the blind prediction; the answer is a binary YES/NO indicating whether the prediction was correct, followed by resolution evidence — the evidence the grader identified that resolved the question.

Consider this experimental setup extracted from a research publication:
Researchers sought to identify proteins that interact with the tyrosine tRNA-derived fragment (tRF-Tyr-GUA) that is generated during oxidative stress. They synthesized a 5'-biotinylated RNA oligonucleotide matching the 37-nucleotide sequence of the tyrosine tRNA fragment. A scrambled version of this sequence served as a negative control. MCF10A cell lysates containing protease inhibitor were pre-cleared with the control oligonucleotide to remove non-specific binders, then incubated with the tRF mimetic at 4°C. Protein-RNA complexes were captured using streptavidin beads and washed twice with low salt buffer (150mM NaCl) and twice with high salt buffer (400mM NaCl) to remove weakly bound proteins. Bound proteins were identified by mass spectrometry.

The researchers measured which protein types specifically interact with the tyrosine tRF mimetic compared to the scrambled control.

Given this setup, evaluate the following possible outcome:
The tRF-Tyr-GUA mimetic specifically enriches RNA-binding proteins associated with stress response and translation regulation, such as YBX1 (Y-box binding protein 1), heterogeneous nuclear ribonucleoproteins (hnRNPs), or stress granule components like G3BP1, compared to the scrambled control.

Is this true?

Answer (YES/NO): YES